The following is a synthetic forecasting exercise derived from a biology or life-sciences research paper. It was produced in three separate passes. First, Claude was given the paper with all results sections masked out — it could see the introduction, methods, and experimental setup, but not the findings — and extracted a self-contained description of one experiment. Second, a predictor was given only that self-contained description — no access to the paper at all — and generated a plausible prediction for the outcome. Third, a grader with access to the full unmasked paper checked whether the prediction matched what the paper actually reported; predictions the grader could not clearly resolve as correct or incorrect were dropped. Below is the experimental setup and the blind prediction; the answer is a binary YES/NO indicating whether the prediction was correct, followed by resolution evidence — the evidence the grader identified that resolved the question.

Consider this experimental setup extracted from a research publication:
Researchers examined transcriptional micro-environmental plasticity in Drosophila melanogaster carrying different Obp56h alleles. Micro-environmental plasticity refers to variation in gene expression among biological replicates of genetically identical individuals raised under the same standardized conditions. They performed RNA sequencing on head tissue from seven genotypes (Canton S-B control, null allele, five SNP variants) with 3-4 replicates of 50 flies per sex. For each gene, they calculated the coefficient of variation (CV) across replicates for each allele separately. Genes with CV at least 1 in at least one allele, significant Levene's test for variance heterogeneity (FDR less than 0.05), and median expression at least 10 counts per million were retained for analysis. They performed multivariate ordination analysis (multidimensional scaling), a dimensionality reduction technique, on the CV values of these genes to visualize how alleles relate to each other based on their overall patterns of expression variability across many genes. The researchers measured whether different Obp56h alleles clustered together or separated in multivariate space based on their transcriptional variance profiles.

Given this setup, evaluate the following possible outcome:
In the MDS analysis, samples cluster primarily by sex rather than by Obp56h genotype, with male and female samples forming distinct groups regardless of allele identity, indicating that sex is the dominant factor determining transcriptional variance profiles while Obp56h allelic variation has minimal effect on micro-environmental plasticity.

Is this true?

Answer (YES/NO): NO